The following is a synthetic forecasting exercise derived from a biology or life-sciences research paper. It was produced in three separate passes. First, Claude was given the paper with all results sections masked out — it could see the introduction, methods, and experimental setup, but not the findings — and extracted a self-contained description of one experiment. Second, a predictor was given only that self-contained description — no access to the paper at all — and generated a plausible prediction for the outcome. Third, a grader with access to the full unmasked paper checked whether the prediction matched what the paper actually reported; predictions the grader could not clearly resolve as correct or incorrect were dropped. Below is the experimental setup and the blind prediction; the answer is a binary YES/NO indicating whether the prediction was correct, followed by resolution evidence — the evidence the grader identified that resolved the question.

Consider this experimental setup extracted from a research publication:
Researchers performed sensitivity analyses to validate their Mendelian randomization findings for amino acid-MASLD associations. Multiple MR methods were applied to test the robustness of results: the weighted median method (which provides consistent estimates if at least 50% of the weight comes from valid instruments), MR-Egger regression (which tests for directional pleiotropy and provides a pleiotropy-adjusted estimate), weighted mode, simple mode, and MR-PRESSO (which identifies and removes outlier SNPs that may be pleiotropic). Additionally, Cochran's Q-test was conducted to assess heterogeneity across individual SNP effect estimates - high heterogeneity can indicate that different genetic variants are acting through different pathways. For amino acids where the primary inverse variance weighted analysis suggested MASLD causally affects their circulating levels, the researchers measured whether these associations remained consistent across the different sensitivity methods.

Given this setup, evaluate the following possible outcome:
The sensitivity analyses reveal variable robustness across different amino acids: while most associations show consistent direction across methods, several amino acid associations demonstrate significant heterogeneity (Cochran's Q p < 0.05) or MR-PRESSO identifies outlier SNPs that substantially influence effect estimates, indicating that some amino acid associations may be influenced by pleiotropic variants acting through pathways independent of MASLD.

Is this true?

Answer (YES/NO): NO